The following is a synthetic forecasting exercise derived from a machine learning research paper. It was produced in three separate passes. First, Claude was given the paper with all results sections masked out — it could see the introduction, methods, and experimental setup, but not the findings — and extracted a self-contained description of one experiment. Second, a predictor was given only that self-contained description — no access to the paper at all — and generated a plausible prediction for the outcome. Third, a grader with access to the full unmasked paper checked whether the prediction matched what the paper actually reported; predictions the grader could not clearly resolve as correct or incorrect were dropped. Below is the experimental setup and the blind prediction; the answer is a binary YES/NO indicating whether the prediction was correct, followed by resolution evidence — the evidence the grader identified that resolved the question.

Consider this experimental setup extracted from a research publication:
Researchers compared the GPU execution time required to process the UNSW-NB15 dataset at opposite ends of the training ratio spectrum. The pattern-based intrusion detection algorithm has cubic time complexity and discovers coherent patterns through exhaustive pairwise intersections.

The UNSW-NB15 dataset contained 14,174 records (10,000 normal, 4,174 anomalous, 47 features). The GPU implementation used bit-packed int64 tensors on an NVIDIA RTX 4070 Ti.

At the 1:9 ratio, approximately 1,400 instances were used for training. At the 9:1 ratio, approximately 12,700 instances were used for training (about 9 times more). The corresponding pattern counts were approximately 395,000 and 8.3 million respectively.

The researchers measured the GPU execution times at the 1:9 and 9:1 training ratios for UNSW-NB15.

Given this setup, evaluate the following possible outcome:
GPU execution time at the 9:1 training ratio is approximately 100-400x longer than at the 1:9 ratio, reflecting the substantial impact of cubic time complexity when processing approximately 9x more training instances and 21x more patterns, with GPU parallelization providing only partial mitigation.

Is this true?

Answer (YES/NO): NO